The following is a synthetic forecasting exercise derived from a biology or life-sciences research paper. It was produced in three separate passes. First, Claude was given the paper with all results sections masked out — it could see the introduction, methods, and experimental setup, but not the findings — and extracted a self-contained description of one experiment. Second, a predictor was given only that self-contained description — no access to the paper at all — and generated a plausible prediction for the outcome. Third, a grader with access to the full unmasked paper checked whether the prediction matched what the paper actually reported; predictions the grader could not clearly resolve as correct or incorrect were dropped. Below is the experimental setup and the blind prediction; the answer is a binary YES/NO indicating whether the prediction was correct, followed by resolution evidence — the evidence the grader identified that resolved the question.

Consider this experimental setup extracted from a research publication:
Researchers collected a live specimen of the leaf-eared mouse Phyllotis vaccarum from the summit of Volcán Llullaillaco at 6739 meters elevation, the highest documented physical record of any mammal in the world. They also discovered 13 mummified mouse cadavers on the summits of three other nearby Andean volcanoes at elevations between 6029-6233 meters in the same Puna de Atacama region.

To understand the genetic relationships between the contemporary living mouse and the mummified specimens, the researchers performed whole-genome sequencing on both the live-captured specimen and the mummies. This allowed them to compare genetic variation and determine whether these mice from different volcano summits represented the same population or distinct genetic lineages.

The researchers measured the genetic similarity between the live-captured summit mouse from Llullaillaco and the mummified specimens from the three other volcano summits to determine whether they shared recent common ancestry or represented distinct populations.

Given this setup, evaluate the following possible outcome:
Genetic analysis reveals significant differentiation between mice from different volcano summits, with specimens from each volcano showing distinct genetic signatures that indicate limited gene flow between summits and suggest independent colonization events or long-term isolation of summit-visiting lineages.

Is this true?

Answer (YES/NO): NO